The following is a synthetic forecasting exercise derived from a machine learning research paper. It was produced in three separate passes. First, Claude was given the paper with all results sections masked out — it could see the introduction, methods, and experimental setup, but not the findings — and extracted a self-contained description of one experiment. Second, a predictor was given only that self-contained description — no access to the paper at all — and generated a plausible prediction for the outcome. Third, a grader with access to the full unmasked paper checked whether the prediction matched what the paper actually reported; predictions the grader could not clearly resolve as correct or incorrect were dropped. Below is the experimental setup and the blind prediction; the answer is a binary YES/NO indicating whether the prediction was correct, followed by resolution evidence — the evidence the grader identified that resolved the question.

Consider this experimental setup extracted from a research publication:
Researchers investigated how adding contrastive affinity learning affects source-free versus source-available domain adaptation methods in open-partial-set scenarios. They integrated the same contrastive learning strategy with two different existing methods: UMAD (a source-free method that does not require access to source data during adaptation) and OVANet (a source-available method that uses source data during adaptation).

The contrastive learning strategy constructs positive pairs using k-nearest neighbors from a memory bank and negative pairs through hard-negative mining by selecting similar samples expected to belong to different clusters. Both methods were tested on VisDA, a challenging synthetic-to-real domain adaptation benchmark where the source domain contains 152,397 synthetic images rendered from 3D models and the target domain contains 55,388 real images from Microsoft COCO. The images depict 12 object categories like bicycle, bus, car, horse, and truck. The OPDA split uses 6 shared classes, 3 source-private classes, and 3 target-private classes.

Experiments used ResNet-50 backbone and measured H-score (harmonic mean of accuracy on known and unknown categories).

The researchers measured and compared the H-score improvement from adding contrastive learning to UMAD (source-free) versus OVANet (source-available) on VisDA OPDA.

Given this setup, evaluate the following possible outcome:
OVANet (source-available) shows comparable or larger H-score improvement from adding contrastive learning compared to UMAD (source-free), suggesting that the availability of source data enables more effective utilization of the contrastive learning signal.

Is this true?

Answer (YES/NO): YES